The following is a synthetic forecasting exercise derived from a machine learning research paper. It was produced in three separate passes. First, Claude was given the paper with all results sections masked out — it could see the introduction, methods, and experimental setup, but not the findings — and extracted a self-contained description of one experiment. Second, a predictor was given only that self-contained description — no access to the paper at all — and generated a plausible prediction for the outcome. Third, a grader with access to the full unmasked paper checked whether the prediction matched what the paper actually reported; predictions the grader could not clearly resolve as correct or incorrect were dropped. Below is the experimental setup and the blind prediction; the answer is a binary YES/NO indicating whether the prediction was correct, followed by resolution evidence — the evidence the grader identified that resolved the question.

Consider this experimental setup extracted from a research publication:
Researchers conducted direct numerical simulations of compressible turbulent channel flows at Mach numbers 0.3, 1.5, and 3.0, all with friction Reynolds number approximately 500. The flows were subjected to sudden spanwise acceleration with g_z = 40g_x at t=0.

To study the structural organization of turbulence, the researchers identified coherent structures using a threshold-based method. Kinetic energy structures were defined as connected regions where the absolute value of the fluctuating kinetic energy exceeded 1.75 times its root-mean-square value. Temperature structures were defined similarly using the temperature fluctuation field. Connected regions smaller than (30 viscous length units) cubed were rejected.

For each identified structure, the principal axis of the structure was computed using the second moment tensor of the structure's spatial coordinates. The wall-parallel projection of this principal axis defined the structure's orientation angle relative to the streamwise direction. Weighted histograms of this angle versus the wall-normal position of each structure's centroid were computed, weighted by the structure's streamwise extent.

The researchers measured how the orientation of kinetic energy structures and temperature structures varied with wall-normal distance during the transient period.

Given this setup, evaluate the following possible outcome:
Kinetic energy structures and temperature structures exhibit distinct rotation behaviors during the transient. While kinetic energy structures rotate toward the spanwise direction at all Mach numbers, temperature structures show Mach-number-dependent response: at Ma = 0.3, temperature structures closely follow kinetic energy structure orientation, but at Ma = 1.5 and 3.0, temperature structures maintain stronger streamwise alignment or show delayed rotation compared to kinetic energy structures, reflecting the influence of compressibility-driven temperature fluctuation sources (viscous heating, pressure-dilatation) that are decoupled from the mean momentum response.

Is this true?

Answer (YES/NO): NO